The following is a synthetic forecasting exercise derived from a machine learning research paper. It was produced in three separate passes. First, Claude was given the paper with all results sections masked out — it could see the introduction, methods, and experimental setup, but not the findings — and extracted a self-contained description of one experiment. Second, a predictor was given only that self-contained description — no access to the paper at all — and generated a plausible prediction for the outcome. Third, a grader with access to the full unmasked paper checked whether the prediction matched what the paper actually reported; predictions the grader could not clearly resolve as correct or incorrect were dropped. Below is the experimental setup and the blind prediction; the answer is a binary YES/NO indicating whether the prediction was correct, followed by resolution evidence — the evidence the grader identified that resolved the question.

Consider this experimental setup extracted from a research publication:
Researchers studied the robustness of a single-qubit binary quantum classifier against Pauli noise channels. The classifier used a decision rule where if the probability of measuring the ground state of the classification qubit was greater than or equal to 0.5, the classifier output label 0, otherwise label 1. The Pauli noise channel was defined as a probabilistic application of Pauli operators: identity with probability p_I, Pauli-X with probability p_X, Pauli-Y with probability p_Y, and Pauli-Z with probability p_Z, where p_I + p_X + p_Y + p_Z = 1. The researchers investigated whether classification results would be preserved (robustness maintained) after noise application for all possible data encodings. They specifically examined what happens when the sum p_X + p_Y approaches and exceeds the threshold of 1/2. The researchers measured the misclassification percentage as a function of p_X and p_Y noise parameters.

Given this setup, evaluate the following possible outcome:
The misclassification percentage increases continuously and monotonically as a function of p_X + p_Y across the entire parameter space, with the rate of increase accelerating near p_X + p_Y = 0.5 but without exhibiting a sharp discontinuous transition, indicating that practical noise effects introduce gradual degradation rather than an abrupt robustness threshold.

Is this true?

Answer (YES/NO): NO